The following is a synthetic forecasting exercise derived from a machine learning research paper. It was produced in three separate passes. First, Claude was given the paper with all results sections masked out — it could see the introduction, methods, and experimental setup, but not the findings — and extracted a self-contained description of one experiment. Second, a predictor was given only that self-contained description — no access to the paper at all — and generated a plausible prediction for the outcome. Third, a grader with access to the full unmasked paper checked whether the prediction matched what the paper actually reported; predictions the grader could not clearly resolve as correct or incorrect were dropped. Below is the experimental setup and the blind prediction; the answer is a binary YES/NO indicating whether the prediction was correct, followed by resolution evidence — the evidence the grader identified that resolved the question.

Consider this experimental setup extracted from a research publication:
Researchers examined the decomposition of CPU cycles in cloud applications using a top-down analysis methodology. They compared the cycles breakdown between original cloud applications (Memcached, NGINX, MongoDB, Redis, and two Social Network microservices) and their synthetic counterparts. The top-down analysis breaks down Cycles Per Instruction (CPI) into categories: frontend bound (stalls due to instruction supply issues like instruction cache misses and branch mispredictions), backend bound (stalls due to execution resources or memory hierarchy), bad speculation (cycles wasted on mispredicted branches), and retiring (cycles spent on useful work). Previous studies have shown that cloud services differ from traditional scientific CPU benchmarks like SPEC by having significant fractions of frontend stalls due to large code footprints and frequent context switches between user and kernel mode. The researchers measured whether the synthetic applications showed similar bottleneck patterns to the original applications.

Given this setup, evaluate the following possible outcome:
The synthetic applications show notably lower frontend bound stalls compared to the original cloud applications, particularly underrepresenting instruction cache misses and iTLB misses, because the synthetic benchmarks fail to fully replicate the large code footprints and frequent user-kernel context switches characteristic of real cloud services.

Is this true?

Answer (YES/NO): NO